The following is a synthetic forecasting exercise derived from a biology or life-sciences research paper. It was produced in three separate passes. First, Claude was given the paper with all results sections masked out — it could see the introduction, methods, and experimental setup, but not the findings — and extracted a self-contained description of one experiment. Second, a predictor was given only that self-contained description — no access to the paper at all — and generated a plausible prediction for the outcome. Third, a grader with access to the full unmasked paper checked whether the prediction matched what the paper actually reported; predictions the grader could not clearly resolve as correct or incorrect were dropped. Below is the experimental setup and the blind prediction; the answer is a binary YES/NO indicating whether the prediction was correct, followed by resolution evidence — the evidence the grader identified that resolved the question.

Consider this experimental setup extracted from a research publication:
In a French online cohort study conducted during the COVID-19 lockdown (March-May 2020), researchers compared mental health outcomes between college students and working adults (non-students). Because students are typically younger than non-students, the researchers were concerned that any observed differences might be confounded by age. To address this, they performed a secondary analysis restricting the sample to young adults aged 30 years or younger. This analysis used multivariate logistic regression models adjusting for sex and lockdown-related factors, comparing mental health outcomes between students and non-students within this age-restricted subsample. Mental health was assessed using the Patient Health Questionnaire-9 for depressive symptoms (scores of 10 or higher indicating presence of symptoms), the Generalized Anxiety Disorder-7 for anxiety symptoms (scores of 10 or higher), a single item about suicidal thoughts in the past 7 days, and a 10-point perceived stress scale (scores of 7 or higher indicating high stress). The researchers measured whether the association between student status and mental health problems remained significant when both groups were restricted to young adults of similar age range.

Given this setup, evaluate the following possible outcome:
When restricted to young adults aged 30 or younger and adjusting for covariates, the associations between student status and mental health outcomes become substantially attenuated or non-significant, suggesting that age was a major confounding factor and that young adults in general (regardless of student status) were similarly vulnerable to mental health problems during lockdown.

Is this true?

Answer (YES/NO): NO